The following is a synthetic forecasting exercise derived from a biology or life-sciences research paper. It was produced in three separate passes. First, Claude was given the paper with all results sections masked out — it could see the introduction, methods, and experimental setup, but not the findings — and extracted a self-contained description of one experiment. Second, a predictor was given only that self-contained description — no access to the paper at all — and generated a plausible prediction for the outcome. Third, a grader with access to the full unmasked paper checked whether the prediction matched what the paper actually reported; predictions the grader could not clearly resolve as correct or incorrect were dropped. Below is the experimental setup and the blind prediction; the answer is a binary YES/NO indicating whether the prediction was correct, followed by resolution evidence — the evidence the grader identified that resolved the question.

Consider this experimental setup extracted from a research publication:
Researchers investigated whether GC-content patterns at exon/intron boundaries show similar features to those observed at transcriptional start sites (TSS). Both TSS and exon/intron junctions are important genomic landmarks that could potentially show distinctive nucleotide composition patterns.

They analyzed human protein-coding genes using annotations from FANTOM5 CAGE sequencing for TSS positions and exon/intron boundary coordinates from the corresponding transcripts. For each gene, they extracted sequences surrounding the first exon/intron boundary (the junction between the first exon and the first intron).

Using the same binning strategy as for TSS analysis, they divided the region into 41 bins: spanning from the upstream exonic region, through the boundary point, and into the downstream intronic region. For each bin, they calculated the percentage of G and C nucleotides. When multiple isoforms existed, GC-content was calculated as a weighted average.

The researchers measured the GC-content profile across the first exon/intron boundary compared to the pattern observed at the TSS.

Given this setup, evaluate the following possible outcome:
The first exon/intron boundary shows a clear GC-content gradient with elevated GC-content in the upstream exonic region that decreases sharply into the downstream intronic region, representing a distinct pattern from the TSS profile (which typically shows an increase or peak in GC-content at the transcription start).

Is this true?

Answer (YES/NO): NO